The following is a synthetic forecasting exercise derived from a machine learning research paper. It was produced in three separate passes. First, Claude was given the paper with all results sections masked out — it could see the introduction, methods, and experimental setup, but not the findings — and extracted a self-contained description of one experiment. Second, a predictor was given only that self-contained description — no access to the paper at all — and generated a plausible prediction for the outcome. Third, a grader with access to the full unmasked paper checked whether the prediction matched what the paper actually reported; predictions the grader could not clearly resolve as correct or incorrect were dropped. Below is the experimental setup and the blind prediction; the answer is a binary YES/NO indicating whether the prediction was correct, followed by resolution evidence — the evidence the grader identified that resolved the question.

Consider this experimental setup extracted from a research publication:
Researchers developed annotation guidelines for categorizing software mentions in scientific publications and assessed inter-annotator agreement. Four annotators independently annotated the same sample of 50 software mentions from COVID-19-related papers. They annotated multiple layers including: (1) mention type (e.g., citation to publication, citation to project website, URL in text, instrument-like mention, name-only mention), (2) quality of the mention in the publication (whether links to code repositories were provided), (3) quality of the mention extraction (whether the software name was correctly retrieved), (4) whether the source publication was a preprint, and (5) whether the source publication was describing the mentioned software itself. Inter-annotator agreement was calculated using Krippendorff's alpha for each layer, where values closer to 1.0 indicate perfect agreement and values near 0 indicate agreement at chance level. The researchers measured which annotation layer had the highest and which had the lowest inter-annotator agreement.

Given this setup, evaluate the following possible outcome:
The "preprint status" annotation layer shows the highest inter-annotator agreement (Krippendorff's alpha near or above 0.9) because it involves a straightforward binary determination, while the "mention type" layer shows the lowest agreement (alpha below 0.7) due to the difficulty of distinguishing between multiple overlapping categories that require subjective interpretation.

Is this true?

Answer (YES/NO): NO